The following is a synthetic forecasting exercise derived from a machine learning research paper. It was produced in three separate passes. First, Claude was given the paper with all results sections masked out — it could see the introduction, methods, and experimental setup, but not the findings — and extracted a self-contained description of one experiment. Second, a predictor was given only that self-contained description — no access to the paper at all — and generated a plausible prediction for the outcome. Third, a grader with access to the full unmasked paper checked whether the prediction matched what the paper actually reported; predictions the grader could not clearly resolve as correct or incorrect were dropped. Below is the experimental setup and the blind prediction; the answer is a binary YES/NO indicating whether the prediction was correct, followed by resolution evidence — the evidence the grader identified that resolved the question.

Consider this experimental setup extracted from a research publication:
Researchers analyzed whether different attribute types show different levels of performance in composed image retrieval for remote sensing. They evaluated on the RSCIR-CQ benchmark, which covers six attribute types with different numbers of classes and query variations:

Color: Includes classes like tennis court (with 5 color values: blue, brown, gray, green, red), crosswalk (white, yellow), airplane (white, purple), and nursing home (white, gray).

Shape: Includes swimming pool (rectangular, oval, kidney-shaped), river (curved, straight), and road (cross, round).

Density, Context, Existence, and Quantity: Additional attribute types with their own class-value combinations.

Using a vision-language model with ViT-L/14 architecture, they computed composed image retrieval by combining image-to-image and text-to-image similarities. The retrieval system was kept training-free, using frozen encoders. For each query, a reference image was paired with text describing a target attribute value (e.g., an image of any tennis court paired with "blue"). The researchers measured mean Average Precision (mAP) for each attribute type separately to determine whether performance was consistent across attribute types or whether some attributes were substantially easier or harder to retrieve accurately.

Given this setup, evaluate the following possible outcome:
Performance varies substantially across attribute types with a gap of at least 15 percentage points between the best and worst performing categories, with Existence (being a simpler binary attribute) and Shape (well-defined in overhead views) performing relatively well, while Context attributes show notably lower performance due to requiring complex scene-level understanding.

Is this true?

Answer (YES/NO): NO